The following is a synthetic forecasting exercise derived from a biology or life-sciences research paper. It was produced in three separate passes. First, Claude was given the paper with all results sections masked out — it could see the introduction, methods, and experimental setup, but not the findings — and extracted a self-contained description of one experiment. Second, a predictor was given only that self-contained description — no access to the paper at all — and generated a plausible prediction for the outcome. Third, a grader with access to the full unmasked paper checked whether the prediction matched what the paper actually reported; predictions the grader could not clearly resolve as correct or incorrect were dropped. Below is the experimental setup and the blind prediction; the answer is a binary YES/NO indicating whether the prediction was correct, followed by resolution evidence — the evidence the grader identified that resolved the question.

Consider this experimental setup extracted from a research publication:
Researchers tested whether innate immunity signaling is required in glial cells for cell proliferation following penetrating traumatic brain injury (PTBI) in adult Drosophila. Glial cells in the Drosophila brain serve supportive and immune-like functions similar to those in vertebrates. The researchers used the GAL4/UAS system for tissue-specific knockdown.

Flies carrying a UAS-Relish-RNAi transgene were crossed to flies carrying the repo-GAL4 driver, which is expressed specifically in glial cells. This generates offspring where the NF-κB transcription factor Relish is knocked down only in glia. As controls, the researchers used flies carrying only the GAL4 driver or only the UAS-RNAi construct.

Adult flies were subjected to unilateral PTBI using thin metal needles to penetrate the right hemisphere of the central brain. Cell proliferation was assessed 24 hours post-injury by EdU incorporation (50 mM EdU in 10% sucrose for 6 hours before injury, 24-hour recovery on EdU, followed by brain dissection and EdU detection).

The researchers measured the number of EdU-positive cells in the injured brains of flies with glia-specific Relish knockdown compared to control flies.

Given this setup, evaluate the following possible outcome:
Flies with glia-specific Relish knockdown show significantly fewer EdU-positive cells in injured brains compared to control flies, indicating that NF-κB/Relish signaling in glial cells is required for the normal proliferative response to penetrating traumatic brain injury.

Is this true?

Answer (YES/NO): YES